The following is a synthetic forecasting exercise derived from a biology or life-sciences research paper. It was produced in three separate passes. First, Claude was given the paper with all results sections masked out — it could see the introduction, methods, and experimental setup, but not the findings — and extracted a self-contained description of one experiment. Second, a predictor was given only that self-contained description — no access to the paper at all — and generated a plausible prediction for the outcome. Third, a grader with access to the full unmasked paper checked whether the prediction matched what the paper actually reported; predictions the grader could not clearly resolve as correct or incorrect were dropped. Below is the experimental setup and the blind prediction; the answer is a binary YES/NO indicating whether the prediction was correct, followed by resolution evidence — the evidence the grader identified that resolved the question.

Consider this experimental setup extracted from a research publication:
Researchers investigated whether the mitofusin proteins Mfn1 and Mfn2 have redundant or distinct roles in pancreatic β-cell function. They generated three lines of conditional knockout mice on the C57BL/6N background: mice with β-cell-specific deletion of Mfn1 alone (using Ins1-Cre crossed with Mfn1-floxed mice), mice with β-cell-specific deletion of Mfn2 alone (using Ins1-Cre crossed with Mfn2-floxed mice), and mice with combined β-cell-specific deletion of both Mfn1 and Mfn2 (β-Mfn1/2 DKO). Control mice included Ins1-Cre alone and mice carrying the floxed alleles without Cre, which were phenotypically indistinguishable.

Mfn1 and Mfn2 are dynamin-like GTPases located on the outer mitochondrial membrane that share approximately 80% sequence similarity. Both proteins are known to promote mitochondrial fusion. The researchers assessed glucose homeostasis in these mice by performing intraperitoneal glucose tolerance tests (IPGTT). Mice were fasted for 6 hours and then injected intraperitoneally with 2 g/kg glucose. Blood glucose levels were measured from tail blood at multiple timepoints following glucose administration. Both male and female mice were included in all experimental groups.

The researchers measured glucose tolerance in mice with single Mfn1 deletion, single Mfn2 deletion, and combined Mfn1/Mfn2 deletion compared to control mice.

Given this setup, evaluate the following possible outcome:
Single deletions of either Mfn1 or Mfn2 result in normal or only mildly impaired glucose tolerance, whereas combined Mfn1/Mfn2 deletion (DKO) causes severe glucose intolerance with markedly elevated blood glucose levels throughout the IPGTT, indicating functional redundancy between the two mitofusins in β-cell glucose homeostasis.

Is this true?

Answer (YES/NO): YES